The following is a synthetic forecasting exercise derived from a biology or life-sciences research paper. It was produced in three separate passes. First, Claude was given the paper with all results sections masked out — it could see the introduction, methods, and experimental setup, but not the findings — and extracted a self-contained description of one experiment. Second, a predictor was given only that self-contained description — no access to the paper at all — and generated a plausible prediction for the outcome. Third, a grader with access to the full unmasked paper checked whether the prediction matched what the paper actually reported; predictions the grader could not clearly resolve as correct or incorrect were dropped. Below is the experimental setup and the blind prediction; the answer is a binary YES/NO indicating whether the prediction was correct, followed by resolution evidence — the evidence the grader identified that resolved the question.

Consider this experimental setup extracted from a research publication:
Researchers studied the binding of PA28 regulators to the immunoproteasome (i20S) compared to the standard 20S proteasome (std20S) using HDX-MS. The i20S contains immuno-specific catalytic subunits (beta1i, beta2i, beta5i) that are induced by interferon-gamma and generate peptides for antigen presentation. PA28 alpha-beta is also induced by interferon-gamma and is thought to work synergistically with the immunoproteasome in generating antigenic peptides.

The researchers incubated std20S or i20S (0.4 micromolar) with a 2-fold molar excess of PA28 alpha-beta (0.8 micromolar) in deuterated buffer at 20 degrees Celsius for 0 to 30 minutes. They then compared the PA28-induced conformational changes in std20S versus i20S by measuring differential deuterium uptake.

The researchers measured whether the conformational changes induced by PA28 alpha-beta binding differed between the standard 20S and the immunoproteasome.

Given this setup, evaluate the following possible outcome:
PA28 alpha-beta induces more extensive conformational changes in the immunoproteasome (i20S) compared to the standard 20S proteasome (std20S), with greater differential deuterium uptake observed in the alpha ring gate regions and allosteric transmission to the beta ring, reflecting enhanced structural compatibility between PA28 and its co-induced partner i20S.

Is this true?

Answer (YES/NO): NO